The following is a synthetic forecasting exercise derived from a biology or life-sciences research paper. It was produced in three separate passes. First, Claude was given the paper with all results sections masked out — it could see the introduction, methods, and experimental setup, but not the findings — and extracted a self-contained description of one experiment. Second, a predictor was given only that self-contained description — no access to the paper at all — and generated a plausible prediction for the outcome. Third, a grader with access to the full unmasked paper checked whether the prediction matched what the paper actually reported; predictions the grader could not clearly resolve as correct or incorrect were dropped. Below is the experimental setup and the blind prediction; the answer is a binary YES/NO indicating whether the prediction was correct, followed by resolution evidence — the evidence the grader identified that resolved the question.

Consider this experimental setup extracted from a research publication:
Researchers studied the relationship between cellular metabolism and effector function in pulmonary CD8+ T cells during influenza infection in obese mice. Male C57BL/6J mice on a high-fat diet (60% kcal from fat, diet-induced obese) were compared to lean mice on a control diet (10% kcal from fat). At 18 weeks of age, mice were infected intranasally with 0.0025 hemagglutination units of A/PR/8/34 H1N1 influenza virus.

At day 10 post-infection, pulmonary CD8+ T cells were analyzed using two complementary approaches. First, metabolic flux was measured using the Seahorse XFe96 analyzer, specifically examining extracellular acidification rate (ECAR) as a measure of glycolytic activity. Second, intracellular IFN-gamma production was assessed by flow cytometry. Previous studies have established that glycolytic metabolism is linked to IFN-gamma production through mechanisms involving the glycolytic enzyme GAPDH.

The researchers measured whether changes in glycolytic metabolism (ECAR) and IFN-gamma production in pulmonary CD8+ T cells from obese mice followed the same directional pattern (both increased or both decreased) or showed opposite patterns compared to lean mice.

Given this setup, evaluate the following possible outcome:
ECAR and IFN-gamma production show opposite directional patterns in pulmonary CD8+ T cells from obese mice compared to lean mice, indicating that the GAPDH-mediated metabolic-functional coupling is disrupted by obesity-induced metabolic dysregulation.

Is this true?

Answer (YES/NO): NO